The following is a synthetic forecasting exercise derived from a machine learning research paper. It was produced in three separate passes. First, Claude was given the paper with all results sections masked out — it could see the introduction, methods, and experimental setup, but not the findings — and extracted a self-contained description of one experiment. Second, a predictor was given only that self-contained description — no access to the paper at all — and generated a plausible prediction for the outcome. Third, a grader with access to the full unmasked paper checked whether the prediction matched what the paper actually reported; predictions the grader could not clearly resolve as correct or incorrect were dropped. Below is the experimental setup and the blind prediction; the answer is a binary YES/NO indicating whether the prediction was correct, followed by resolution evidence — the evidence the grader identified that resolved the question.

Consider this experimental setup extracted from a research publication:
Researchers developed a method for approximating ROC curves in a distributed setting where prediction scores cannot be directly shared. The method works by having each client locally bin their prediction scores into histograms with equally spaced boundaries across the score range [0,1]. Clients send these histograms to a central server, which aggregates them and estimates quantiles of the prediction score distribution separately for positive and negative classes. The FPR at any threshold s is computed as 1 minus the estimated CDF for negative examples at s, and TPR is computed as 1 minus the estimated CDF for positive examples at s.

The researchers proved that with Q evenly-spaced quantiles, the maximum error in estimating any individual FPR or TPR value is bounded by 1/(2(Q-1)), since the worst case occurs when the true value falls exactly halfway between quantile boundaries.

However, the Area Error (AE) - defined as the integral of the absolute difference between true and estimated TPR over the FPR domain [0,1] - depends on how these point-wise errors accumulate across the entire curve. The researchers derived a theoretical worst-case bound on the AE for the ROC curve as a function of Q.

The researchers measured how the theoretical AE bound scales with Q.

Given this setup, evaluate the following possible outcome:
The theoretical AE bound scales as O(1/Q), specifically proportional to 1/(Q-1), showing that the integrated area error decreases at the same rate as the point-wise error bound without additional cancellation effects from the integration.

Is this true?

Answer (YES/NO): YES